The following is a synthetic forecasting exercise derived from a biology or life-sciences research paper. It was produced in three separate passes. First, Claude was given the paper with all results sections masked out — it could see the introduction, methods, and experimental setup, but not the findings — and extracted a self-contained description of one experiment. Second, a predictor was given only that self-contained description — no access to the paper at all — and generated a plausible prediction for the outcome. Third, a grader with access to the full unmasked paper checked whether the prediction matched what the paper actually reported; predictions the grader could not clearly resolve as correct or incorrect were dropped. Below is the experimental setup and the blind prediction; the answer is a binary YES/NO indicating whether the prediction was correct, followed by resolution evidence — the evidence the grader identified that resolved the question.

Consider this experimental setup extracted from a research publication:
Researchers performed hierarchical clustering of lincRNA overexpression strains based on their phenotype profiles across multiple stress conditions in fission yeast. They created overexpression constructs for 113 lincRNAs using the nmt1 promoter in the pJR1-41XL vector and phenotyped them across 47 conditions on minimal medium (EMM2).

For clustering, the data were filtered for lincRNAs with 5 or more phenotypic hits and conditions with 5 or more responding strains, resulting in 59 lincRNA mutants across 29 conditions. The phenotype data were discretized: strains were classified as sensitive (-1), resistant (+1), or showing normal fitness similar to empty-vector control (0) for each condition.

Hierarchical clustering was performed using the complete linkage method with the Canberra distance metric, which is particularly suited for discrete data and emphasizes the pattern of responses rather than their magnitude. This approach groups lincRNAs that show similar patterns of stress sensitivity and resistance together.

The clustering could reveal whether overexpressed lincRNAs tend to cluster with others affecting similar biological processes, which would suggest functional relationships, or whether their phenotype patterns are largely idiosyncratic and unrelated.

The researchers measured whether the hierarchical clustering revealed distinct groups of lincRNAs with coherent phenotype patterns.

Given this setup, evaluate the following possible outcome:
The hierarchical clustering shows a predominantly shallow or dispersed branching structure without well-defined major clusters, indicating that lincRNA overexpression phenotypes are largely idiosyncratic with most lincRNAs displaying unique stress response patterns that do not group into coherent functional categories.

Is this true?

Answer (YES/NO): NO